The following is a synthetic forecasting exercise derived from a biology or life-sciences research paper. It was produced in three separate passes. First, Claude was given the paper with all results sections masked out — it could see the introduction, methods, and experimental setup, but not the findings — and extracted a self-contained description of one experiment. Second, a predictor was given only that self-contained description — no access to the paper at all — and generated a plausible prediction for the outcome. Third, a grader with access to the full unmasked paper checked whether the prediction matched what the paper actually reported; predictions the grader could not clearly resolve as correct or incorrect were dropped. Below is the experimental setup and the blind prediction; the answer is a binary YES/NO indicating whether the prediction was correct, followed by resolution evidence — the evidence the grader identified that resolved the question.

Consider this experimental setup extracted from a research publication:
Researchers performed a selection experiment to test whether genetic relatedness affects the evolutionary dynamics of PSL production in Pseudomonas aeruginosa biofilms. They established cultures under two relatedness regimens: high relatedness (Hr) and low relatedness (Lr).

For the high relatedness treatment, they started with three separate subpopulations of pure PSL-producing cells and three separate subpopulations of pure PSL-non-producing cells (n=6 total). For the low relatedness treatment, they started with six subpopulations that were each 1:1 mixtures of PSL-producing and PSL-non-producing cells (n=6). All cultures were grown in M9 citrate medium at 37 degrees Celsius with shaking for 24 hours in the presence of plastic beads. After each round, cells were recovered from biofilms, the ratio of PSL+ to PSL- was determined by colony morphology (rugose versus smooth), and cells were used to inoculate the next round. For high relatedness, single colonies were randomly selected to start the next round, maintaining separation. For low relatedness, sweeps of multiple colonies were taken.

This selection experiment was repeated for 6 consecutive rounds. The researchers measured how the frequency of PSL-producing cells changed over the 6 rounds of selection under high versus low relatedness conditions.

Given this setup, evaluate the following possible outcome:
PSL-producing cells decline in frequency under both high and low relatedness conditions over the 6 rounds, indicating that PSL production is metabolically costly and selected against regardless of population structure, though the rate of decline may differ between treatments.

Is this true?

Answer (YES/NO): NO